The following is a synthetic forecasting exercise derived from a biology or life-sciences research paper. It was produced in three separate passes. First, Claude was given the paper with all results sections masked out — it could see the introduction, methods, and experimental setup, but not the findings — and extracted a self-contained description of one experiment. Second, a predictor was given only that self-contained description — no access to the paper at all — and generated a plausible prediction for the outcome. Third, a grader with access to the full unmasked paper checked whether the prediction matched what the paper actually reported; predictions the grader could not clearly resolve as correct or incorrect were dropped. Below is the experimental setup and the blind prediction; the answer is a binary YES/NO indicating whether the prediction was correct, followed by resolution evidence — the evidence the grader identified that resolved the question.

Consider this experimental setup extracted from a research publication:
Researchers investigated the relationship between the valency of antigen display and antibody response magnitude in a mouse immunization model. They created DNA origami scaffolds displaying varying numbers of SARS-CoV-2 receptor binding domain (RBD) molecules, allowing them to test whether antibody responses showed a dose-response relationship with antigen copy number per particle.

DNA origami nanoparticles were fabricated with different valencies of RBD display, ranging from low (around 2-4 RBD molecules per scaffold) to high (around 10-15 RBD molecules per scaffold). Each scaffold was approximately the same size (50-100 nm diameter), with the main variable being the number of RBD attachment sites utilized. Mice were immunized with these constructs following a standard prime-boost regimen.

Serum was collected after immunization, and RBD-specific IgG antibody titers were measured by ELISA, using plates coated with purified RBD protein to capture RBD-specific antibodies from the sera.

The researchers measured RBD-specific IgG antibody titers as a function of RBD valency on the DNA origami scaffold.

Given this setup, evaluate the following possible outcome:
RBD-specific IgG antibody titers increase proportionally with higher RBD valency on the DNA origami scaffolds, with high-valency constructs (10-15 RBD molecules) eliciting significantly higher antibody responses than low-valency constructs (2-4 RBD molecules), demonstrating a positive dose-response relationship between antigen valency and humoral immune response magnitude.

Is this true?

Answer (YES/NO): NO